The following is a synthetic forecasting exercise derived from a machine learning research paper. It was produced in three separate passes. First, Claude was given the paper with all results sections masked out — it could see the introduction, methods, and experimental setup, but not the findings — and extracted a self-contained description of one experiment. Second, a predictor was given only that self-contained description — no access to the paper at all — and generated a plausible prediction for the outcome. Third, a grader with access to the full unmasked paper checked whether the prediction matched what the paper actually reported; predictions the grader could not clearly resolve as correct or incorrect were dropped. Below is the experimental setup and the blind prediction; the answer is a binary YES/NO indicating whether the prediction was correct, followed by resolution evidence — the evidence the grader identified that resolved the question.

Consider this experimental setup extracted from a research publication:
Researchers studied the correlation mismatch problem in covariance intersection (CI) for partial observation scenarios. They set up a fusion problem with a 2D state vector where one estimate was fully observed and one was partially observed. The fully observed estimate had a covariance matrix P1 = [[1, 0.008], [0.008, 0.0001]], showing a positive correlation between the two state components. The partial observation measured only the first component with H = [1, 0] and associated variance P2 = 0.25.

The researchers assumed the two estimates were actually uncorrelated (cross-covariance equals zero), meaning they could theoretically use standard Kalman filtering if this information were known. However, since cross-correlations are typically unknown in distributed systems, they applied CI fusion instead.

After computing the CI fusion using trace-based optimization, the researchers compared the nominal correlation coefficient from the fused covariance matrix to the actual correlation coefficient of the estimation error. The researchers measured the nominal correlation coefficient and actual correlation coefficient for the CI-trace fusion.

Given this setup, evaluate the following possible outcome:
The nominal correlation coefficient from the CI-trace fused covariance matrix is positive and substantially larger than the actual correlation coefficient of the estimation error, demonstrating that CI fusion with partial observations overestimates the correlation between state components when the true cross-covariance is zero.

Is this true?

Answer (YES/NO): NO